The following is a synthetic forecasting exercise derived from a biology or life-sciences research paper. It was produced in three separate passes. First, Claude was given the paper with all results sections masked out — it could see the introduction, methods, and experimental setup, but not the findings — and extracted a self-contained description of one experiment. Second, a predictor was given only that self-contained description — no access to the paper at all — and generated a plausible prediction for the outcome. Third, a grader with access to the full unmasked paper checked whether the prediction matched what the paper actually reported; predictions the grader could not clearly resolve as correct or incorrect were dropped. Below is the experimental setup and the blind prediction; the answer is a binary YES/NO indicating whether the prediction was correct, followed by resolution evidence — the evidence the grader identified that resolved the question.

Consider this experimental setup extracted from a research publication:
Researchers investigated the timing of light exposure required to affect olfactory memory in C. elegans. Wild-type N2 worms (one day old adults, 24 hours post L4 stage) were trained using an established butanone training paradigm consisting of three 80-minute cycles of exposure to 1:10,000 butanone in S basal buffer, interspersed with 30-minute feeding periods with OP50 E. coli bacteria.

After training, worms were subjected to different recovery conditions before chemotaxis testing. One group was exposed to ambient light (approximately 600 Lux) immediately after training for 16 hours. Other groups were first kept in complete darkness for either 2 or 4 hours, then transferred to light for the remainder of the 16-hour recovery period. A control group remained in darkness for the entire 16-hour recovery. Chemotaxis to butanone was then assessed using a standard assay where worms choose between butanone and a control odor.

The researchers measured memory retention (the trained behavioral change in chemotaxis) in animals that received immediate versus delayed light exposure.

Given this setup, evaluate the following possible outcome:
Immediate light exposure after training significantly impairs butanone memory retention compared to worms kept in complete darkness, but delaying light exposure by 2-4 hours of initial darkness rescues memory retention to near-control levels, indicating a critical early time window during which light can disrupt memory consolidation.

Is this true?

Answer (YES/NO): NO